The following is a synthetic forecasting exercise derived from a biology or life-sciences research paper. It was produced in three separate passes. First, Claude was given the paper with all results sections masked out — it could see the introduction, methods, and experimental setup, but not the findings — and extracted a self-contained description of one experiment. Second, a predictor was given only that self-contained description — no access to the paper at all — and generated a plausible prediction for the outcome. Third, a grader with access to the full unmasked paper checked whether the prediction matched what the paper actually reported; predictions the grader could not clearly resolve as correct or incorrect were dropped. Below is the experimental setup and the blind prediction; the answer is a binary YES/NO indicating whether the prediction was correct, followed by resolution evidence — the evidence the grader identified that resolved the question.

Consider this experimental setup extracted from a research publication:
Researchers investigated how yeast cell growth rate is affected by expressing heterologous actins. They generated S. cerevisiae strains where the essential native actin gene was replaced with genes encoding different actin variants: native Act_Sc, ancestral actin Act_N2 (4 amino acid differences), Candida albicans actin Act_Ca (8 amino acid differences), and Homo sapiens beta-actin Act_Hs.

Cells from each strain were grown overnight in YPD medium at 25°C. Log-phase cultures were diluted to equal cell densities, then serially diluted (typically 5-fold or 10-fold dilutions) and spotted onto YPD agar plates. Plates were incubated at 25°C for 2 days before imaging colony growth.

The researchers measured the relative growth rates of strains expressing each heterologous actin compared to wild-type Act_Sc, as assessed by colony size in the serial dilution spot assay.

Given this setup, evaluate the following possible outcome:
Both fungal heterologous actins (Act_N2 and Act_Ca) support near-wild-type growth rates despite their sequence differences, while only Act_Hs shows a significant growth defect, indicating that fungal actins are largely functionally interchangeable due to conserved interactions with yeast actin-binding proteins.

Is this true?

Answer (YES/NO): NO